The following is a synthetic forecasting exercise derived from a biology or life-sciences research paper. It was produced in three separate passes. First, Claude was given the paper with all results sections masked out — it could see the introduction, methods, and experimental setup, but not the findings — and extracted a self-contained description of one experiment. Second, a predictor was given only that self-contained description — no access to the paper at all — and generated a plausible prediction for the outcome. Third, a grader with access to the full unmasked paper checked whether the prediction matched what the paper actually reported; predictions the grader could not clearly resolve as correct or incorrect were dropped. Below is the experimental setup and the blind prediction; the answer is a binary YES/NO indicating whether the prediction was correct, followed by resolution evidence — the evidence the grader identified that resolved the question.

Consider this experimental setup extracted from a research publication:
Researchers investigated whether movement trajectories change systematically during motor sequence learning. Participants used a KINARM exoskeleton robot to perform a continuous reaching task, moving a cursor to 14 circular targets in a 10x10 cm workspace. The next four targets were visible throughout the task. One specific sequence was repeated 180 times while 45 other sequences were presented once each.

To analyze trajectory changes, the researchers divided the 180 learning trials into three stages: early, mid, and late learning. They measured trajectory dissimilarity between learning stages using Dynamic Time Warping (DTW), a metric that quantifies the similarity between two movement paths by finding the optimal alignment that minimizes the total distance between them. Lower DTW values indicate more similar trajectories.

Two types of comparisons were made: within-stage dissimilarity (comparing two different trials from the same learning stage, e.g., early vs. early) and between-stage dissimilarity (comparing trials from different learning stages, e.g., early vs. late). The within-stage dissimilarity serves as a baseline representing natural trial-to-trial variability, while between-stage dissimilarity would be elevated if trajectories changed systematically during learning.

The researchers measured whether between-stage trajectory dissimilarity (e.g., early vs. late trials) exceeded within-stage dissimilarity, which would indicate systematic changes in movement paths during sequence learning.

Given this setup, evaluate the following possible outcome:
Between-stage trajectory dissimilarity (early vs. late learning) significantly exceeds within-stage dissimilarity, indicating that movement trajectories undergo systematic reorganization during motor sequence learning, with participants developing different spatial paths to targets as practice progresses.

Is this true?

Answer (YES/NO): YES